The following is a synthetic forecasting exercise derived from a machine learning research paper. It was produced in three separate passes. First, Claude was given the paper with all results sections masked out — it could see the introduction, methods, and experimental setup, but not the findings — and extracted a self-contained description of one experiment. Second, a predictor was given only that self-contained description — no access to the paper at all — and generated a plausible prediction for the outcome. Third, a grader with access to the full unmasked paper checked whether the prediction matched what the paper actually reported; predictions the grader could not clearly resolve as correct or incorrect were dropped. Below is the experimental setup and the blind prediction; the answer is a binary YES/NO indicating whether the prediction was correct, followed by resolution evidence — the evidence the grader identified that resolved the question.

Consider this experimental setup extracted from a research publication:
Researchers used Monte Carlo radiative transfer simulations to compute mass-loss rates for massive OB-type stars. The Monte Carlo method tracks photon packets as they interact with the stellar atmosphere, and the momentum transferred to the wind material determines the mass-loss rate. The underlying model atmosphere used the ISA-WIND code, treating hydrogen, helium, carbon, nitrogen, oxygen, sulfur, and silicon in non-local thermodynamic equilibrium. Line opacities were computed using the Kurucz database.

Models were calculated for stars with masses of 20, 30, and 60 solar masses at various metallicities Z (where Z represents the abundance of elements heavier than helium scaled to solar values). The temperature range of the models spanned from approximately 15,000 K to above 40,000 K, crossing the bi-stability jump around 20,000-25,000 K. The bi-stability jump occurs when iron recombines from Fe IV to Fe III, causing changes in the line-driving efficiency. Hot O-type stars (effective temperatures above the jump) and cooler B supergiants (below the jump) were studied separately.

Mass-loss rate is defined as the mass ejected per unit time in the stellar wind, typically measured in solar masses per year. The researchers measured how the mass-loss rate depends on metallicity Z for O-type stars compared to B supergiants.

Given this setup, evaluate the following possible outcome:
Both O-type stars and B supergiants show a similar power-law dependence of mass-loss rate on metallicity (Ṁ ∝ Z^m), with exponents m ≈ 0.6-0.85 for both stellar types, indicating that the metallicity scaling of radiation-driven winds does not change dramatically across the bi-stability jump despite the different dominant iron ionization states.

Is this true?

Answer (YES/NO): NO